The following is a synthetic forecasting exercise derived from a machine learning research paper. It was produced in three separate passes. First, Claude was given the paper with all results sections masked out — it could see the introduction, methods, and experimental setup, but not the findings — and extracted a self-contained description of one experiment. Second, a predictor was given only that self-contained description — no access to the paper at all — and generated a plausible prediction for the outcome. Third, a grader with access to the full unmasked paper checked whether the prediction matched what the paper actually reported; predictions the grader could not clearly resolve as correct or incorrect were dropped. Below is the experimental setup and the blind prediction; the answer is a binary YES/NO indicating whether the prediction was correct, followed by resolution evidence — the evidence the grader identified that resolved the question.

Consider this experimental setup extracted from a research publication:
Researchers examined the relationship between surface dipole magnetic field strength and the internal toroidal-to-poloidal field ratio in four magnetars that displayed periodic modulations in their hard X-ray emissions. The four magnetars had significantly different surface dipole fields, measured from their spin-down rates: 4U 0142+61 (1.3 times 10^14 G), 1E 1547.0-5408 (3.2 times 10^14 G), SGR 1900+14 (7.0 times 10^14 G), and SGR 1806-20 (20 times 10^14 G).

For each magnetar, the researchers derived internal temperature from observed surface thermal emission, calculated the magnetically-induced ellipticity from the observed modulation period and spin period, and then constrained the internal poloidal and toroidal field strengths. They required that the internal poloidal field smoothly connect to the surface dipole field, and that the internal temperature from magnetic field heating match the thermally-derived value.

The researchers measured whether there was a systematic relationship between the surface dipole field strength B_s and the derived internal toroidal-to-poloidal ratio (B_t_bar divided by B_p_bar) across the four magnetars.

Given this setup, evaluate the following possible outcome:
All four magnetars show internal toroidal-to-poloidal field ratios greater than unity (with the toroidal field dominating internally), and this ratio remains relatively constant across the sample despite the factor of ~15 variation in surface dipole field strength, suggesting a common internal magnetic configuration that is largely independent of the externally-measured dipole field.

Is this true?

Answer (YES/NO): NO